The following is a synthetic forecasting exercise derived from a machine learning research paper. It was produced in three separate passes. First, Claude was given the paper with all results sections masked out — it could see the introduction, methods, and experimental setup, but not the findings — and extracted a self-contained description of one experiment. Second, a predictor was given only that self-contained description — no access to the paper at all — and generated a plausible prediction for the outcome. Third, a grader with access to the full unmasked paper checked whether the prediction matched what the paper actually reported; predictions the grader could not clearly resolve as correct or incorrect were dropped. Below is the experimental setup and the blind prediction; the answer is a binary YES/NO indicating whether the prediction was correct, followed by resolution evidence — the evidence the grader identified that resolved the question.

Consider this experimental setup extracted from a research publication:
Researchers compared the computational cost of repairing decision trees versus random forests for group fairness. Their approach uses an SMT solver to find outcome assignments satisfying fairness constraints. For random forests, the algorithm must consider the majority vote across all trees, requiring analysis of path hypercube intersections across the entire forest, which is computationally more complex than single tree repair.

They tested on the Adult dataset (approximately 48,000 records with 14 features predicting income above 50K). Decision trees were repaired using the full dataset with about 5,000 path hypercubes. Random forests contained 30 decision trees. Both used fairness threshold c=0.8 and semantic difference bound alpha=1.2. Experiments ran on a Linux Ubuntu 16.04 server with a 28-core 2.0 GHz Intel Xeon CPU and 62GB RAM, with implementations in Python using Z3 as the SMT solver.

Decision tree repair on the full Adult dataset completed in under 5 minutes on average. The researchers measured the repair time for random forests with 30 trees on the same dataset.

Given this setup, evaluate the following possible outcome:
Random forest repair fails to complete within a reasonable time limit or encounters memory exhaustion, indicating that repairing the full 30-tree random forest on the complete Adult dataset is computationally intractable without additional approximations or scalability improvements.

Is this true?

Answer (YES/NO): NO